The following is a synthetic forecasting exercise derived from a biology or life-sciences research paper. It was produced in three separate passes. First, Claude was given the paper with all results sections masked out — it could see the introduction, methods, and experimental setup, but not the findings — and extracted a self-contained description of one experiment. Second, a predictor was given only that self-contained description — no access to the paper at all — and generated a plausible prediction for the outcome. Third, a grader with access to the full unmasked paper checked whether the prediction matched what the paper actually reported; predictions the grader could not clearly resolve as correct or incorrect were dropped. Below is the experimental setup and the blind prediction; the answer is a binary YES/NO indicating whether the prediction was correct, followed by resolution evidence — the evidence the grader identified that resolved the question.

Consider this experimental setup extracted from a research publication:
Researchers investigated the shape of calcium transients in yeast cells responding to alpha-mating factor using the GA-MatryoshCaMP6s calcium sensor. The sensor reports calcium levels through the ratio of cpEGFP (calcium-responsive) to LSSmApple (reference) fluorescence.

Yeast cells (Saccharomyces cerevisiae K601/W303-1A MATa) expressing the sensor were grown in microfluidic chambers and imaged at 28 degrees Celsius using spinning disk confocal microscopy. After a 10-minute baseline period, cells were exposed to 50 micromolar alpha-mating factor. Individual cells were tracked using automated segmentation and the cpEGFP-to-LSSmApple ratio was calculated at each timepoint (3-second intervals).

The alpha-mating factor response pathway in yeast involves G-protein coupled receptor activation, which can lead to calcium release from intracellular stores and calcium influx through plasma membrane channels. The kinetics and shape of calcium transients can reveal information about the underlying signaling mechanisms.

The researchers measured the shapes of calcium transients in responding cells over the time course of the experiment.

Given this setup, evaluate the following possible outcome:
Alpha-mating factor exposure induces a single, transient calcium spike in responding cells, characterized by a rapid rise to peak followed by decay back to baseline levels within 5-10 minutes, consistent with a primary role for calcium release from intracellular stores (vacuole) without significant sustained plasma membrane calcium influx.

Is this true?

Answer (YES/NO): NO